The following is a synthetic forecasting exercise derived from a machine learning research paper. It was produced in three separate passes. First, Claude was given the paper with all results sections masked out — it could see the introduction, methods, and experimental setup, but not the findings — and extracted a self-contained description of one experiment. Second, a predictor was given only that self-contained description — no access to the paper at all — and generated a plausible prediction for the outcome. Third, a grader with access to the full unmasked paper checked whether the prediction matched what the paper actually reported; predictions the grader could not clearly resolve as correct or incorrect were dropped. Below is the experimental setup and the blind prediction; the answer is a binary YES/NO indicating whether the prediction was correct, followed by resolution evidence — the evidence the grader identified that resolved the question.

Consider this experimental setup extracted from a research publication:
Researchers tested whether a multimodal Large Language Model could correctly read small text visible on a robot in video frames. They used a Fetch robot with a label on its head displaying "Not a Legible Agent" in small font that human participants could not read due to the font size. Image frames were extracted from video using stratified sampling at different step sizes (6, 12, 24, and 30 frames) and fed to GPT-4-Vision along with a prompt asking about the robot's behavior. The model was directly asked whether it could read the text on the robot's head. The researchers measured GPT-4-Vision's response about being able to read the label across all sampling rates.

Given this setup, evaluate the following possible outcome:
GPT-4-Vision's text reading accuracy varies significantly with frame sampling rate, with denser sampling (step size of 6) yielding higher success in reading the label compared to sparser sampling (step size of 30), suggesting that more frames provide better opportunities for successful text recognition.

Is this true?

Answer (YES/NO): NO